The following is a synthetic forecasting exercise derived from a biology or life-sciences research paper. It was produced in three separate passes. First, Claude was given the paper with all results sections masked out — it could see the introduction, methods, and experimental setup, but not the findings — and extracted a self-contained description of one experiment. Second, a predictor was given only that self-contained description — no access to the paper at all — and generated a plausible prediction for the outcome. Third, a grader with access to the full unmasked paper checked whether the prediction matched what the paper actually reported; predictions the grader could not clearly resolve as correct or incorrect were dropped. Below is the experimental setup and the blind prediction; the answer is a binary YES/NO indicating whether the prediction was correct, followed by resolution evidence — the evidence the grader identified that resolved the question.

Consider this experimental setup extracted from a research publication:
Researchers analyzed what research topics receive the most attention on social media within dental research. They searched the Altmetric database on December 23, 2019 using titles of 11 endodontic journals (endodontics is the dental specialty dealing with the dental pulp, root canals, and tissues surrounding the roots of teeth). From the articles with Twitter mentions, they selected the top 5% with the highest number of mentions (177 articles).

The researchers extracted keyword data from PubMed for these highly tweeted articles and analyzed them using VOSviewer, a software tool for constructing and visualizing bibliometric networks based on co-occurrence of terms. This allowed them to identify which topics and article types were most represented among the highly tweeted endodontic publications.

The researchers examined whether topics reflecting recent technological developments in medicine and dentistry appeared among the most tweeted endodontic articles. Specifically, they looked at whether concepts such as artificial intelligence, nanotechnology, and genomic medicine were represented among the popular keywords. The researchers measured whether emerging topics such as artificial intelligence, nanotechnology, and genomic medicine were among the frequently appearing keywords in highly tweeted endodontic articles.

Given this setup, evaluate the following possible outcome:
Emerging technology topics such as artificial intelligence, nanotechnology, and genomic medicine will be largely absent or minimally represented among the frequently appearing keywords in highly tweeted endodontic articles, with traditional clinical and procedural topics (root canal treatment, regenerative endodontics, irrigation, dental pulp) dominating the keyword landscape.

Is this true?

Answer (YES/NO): YES